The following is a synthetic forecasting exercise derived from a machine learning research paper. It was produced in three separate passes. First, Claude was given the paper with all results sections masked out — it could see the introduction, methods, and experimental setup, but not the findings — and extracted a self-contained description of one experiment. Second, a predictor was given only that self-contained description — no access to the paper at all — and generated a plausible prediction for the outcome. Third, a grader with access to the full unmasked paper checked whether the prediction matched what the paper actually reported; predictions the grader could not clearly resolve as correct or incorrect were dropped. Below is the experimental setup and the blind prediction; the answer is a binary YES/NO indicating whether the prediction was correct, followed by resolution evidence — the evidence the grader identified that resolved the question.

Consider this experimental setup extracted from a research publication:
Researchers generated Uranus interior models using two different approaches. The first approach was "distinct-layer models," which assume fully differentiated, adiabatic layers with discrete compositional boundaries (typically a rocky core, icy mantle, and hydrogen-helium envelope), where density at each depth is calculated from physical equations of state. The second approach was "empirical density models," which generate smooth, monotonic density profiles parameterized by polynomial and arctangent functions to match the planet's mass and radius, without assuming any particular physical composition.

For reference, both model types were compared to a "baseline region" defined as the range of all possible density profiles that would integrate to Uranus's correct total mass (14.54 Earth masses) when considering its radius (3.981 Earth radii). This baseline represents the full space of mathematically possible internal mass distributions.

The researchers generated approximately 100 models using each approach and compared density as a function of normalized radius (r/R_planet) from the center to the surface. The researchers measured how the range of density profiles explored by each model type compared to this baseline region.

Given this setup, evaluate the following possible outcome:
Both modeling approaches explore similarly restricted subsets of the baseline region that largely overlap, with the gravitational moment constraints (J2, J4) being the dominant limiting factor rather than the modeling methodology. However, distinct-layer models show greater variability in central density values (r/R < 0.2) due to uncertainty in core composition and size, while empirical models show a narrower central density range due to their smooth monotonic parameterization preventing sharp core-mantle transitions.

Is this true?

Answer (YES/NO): NO